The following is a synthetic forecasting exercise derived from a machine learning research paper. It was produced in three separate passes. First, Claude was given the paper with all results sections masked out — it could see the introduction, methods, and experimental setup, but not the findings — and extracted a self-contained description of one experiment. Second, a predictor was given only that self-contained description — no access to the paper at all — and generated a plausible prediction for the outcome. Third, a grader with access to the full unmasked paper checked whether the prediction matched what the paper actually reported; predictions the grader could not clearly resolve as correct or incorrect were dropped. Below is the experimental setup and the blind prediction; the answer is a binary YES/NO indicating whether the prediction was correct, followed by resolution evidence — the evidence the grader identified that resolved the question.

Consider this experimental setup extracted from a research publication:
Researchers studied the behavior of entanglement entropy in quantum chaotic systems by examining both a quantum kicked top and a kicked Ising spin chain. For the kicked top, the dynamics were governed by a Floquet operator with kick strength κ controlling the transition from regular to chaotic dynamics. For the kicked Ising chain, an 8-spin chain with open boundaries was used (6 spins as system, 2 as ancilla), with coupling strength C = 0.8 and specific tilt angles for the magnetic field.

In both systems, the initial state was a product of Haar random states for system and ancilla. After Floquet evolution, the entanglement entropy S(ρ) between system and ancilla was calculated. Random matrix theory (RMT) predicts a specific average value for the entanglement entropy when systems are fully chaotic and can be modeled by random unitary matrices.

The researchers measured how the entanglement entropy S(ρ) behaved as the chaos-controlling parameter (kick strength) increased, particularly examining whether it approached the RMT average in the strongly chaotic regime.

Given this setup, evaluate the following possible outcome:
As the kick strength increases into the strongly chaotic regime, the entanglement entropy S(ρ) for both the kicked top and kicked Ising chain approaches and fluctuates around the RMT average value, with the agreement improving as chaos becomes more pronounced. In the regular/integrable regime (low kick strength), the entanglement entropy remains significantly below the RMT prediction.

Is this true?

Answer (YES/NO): YES